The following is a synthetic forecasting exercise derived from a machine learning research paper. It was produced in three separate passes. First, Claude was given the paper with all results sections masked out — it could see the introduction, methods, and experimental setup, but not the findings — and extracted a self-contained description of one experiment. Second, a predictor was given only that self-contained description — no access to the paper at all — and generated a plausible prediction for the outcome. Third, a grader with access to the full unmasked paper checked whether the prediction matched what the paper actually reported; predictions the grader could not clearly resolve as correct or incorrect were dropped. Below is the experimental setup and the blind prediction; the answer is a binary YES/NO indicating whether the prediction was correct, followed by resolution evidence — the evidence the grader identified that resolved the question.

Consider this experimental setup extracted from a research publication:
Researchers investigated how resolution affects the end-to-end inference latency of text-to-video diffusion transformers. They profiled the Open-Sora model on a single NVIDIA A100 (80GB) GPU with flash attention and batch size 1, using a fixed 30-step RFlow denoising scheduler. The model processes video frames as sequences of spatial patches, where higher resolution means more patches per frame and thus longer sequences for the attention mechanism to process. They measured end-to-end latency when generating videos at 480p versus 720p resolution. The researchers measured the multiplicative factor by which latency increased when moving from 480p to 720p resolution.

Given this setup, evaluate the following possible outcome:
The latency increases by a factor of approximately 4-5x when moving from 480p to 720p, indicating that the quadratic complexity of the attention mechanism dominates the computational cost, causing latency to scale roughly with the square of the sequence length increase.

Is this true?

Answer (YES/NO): NO